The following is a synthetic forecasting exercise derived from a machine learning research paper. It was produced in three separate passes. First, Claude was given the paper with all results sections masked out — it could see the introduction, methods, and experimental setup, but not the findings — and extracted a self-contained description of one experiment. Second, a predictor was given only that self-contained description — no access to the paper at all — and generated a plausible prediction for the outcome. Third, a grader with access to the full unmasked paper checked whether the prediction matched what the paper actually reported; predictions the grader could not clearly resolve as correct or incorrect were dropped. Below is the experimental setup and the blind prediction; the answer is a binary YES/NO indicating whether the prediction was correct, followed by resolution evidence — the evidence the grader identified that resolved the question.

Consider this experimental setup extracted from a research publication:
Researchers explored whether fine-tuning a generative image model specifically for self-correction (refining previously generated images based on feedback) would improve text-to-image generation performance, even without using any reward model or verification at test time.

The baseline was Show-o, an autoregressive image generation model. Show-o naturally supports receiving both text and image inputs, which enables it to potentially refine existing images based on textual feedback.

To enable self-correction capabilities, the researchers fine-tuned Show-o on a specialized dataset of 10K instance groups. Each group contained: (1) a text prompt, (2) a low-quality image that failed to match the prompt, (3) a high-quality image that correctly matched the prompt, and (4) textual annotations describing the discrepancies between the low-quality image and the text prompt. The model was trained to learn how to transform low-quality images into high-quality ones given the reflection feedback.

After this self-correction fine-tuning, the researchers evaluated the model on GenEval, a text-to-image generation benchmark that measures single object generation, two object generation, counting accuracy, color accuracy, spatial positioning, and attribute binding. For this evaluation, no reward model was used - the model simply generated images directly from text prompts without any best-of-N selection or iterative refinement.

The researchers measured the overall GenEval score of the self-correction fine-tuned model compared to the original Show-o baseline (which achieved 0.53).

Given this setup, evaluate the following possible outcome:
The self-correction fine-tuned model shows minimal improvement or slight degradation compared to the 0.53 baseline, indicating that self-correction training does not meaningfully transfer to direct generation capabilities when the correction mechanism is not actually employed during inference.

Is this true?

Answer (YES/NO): YES